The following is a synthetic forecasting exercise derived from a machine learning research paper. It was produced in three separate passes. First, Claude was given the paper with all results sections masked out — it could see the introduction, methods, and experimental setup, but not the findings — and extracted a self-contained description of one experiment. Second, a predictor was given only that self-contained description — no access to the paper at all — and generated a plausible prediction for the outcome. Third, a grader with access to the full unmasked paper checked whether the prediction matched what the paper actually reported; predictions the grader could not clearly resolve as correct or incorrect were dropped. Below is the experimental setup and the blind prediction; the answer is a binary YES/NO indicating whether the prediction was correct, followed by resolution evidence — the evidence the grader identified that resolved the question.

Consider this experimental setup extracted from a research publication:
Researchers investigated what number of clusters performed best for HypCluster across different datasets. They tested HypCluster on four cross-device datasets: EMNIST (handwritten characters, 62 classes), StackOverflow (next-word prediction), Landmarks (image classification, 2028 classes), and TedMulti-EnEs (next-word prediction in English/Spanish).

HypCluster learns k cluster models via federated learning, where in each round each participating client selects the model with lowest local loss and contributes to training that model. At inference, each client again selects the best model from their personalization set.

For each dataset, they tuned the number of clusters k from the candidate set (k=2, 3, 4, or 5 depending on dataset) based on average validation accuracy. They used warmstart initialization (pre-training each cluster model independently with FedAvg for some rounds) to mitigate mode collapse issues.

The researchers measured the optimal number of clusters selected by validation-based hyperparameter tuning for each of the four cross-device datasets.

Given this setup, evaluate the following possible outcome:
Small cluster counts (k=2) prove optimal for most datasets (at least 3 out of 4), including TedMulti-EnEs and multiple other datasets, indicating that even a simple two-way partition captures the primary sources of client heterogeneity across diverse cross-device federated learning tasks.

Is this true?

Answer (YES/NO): YES